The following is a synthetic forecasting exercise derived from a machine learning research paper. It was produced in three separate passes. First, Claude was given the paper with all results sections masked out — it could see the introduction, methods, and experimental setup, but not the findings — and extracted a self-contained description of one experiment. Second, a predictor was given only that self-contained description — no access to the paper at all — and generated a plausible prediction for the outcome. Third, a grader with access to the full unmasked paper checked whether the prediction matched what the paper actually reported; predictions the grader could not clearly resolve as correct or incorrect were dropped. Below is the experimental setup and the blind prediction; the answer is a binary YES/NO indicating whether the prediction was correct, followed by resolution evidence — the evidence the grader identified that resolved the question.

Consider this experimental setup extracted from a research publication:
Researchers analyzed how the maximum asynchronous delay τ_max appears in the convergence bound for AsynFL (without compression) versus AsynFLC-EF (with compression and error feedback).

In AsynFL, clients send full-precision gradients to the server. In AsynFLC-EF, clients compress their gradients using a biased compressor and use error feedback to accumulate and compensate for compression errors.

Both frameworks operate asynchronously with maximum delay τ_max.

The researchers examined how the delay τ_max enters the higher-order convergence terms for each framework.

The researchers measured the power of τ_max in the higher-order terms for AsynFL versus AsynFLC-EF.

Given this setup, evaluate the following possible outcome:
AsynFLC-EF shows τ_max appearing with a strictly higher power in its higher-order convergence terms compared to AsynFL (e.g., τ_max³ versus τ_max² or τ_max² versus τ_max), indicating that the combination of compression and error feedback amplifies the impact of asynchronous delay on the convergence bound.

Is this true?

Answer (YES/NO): YES